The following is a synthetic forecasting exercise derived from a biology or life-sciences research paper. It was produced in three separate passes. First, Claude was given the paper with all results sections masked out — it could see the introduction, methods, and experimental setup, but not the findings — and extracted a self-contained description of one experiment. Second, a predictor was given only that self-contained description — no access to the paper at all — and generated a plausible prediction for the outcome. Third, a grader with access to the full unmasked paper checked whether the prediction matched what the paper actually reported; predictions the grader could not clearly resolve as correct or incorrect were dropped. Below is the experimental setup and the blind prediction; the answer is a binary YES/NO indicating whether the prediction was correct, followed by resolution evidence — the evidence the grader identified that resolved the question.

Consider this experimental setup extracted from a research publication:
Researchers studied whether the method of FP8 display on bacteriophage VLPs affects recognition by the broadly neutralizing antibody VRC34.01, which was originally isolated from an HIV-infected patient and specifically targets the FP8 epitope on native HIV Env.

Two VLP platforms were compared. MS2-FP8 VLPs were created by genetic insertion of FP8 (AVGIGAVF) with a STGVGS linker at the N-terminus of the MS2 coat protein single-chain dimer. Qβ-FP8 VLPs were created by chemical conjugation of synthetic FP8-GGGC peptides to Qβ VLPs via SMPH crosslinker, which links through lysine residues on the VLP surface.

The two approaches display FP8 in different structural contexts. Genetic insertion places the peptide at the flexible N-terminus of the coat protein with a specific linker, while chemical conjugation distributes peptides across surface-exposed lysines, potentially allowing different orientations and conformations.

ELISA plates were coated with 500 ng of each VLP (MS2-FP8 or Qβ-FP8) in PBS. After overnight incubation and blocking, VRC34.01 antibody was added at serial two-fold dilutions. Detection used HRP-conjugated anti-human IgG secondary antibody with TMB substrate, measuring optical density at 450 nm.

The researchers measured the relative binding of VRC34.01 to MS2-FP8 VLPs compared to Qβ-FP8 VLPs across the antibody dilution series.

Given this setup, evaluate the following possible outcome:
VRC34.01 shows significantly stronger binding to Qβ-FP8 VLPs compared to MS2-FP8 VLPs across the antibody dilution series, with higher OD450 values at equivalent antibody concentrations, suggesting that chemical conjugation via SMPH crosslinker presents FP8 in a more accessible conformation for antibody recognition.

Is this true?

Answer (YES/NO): NO